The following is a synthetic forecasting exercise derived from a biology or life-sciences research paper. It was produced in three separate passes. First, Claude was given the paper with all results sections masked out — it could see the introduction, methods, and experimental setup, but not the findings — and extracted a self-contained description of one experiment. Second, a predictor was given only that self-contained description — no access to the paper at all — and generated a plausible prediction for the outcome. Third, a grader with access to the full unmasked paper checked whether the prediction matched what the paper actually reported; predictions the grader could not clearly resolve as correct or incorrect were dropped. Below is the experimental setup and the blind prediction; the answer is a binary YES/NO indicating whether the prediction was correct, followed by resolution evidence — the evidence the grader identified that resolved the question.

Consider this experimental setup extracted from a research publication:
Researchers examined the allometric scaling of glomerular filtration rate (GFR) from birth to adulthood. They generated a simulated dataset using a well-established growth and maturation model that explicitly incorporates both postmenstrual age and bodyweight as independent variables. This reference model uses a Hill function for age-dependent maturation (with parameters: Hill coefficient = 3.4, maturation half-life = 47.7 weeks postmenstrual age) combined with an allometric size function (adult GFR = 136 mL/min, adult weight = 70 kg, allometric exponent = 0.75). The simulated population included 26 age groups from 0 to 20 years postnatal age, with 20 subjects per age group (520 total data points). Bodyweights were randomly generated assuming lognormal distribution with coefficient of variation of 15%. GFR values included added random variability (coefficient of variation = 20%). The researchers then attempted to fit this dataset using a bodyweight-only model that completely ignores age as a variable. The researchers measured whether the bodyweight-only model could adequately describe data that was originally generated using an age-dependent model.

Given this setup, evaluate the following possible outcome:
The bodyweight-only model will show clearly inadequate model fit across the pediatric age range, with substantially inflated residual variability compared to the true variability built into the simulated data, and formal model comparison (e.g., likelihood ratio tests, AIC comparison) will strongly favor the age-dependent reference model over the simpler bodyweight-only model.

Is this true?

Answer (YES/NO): NO